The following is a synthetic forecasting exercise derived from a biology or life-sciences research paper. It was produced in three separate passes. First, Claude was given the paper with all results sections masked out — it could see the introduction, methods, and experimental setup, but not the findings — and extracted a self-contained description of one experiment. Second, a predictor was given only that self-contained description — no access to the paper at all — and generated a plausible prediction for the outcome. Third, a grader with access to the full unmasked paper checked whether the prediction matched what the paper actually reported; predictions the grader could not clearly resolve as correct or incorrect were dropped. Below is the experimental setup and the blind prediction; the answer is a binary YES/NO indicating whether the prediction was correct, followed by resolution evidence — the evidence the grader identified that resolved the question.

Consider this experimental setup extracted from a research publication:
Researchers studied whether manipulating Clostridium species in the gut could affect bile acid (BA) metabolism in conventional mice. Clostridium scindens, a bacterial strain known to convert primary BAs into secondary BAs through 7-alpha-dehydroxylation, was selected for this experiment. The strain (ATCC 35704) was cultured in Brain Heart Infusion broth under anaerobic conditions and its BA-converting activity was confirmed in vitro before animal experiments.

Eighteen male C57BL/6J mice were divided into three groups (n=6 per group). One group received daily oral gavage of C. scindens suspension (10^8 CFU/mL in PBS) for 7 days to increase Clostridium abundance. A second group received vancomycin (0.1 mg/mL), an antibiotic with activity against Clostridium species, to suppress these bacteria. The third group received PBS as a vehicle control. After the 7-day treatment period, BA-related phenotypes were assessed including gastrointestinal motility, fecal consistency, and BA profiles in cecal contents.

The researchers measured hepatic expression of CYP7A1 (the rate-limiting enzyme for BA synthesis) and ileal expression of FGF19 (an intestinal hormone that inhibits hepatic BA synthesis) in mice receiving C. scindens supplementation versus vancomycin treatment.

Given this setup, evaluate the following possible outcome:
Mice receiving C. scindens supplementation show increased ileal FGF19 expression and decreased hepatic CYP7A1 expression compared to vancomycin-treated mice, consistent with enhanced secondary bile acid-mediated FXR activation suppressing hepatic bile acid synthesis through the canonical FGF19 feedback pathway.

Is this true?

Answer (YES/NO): NO